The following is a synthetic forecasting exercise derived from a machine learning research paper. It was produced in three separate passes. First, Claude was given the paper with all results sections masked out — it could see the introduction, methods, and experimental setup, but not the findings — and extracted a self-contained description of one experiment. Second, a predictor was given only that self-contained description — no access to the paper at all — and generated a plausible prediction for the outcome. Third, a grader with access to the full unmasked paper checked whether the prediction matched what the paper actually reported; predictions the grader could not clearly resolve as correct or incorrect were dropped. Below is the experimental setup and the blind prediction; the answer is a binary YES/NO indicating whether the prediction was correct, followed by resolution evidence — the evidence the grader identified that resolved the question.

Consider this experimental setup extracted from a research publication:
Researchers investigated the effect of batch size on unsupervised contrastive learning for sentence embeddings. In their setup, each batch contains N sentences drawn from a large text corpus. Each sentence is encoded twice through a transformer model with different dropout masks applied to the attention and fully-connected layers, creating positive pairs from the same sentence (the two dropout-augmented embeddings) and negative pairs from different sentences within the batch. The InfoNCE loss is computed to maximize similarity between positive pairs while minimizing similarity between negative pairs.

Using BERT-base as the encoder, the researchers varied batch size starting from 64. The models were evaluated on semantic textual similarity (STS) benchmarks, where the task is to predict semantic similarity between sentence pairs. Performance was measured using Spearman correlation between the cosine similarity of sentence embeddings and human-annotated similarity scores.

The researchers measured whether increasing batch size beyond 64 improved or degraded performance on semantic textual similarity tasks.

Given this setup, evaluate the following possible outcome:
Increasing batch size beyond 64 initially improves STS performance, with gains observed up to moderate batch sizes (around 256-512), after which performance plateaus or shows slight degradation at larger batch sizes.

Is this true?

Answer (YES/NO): NO